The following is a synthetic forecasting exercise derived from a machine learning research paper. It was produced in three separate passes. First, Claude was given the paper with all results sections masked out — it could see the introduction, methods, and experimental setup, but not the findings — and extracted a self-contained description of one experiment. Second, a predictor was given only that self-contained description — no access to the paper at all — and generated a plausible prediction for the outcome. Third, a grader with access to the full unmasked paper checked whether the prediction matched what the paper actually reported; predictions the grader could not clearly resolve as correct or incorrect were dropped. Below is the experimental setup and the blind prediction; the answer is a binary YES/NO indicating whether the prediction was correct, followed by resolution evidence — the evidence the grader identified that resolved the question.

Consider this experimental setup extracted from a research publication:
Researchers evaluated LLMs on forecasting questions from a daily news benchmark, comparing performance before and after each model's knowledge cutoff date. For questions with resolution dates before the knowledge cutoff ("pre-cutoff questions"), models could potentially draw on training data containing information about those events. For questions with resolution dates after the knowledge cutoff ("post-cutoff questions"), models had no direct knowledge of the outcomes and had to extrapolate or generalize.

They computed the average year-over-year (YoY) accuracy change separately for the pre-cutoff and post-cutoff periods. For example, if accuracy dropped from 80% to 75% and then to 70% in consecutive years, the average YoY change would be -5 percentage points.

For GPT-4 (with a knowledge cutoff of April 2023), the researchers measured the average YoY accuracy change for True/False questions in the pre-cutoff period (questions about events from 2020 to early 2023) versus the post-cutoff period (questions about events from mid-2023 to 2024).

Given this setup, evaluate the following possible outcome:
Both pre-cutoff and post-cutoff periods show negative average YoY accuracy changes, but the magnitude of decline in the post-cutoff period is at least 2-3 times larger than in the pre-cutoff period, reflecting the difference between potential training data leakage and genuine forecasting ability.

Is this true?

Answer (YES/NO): NO